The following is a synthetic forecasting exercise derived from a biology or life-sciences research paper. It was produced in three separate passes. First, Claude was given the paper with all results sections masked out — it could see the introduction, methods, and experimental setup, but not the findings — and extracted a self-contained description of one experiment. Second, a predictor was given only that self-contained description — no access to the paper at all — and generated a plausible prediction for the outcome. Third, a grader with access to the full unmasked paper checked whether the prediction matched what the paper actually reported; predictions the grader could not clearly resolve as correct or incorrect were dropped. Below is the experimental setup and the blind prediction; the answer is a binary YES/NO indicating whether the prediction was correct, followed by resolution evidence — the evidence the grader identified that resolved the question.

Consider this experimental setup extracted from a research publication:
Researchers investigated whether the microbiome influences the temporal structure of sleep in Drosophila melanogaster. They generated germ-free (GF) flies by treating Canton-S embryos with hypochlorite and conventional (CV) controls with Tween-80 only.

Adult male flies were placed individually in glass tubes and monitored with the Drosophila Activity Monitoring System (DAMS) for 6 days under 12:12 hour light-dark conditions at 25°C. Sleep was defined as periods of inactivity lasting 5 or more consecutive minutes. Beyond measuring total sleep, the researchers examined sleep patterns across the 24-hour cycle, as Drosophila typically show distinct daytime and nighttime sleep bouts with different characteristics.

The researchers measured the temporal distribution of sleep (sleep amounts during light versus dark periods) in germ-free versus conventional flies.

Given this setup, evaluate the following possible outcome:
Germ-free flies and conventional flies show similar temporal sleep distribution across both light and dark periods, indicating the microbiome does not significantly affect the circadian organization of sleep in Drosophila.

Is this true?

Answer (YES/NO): NO